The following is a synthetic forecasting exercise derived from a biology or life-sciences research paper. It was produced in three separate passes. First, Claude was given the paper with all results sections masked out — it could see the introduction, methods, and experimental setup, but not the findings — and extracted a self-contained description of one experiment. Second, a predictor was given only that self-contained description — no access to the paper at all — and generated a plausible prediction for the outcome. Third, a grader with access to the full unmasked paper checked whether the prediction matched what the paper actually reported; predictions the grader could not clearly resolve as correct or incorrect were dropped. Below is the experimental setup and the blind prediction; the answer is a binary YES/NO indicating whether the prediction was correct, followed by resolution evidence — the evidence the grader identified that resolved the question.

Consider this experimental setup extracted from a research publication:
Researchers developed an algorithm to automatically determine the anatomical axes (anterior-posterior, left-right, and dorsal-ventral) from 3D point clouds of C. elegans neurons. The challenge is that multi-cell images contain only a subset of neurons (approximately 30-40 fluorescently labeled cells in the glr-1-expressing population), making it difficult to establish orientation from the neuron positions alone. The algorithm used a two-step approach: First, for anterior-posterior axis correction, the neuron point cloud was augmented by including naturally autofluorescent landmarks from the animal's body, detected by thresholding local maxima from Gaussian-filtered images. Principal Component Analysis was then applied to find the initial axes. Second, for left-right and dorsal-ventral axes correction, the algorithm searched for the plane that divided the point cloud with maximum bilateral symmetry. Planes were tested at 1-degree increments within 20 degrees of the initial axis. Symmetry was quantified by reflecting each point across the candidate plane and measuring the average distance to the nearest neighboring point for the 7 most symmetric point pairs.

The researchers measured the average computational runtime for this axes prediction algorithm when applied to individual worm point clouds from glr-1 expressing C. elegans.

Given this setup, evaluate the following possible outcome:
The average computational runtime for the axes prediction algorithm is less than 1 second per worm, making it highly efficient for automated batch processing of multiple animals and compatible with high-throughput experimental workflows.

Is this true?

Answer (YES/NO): NO